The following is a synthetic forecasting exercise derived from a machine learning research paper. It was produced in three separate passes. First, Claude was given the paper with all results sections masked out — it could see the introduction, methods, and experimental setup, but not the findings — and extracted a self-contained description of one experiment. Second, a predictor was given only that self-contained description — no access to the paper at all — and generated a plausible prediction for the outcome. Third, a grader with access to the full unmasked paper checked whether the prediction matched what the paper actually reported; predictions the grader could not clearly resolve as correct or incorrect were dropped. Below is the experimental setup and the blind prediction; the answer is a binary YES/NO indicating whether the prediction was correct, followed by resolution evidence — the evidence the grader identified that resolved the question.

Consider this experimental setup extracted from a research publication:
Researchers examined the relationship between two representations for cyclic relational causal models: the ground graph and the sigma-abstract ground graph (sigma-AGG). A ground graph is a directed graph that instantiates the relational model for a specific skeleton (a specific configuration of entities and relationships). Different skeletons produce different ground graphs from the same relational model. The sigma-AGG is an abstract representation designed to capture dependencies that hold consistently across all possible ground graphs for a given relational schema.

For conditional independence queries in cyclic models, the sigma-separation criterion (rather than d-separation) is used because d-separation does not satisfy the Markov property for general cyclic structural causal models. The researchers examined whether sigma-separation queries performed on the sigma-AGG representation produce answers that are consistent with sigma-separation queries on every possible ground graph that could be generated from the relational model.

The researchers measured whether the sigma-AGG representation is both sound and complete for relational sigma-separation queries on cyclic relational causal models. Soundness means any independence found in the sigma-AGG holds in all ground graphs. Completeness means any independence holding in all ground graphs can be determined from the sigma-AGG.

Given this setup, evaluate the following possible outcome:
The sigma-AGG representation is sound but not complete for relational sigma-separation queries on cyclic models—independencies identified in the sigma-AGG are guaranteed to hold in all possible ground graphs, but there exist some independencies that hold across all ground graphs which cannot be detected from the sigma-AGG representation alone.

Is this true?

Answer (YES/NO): NO